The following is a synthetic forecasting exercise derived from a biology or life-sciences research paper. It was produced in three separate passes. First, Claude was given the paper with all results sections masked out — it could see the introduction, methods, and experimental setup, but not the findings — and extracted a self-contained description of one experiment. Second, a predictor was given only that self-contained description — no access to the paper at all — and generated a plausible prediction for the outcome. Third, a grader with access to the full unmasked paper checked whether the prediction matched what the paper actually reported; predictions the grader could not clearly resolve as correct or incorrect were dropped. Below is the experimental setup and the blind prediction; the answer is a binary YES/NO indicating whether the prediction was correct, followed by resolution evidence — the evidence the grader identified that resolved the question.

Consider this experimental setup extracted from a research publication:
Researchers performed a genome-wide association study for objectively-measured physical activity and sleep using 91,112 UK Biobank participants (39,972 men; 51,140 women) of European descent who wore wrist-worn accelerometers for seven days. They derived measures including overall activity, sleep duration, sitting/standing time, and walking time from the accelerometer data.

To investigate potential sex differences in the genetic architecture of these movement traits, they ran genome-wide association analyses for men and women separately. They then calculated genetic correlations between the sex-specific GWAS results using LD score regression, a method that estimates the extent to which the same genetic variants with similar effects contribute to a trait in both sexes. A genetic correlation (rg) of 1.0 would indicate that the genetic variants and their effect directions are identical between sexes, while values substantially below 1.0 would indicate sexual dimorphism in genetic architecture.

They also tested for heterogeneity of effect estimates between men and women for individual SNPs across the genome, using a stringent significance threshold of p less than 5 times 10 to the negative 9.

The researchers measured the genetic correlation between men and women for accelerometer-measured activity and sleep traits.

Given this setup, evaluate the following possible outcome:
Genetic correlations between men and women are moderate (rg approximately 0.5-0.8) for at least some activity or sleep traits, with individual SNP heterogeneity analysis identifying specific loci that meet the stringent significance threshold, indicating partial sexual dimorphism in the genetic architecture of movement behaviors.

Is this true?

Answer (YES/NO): NO